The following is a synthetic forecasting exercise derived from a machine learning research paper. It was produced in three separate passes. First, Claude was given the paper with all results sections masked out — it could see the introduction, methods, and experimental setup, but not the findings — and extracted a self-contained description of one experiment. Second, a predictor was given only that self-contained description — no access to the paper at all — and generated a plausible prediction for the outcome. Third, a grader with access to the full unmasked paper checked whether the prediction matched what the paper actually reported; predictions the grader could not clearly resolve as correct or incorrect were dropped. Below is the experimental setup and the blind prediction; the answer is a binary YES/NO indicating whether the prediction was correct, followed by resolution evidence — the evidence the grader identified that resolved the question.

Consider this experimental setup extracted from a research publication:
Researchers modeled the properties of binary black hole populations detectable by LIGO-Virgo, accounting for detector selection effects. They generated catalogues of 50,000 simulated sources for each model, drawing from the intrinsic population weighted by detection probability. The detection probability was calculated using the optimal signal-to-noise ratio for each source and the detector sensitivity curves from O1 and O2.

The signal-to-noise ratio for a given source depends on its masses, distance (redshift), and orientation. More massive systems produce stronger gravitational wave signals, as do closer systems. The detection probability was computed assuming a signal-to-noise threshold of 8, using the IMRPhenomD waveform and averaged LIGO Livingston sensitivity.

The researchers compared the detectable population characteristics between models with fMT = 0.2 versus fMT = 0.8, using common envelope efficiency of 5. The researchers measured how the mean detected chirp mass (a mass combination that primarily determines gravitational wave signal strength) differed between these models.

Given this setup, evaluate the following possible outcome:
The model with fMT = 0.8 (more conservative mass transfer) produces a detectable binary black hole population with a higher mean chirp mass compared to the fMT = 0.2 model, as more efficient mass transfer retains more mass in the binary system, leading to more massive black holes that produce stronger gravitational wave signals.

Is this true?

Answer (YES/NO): YES